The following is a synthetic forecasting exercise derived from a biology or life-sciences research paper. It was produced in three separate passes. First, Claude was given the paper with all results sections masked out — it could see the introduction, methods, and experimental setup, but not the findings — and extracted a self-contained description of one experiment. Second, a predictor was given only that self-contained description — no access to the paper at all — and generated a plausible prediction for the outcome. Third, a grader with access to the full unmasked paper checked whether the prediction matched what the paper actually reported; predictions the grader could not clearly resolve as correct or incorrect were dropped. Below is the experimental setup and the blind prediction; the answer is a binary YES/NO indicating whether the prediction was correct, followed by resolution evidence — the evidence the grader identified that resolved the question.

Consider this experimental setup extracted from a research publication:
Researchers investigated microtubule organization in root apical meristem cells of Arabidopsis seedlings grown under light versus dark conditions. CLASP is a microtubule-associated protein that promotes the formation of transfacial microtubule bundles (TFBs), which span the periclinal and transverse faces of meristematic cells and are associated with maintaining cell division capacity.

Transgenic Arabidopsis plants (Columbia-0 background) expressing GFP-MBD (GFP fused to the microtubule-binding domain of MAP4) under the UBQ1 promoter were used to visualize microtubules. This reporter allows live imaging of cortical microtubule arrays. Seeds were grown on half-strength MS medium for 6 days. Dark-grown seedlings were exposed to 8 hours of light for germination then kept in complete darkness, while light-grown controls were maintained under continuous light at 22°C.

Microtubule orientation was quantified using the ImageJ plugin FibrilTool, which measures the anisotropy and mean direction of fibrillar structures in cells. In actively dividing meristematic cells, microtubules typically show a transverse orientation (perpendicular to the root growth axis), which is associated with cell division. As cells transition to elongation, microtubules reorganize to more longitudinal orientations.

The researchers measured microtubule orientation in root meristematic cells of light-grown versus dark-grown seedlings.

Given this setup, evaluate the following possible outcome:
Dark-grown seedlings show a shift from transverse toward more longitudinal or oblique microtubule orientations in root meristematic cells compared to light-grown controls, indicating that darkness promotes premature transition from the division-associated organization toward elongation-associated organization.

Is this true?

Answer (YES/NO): NO